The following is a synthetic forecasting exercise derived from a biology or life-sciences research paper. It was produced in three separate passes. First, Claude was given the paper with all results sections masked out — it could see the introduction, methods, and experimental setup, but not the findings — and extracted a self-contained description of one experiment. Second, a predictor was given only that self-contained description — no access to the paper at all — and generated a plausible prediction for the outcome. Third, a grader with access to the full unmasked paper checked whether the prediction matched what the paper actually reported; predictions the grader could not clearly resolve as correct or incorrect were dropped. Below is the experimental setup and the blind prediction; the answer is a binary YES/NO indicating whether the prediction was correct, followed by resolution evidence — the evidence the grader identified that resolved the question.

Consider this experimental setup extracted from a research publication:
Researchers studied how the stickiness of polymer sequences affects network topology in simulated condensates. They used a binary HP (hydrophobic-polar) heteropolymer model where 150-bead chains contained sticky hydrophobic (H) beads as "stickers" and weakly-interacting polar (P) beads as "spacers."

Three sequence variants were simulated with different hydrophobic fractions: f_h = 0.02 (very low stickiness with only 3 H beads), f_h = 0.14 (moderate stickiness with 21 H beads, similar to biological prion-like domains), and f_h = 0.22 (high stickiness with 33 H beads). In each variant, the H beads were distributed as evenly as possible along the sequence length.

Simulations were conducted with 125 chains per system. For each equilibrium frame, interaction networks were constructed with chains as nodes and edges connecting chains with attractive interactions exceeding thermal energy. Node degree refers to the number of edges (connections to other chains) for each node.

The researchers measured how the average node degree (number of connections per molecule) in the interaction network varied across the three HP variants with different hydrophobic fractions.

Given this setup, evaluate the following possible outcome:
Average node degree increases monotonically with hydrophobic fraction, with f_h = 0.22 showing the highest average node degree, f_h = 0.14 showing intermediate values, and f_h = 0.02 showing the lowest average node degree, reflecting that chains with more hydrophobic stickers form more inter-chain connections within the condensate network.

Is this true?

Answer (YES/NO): YES